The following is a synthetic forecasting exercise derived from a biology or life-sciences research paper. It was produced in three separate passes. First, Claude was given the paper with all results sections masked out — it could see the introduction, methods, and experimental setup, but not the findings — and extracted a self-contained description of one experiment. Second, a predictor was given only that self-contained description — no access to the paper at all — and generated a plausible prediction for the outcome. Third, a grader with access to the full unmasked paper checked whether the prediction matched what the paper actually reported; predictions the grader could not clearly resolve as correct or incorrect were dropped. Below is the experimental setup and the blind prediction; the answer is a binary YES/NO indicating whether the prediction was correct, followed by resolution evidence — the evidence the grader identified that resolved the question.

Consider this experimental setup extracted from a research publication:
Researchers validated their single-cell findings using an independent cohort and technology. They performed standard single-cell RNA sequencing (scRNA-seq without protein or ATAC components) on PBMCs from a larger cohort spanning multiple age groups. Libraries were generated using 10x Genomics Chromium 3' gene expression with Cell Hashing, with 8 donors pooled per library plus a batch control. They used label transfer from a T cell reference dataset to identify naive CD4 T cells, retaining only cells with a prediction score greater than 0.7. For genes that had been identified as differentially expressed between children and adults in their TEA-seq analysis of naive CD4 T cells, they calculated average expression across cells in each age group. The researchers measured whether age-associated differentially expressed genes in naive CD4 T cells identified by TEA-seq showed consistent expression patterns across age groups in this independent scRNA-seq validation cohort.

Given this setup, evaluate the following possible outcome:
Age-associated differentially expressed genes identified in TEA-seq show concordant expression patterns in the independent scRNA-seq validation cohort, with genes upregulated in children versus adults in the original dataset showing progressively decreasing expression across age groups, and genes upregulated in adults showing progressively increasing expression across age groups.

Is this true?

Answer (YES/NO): NO